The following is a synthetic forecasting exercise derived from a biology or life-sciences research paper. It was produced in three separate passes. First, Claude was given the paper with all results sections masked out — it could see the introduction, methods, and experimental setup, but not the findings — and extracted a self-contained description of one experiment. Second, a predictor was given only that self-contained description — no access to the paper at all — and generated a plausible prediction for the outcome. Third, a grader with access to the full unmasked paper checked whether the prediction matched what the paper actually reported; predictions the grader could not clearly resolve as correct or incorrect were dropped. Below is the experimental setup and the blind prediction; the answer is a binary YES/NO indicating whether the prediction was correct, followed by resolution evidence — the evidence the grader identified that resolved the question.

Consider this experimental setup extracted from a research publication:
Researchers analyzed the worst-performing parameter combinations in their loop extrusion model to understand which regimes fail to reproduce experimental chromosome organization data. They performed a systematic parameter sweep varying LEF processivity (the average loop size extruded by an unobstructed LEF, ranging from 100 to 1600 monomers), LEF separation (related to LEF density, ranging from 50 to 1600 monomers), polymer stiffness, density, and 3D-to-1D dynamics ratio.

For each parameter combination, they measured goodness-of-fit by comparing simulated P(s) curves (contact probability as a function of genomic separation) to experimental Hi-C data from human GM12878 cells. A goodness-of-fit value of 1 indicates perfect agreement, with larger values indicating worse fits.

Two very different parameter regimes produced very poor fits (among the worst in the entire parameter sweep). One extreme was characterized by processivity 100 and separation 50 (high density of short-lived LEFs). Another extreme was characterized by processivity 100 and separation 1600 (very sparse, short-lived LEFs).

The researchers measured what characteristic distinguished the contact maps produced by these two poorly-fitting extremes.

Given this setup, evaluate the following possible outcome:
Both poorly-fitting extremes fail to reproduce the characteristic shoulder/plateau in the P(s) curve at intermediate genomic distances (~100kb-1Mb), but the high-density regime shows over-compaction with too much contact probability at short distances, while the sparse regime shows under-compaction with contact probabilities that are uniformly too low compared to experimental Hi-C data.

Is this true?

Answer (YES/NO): NO